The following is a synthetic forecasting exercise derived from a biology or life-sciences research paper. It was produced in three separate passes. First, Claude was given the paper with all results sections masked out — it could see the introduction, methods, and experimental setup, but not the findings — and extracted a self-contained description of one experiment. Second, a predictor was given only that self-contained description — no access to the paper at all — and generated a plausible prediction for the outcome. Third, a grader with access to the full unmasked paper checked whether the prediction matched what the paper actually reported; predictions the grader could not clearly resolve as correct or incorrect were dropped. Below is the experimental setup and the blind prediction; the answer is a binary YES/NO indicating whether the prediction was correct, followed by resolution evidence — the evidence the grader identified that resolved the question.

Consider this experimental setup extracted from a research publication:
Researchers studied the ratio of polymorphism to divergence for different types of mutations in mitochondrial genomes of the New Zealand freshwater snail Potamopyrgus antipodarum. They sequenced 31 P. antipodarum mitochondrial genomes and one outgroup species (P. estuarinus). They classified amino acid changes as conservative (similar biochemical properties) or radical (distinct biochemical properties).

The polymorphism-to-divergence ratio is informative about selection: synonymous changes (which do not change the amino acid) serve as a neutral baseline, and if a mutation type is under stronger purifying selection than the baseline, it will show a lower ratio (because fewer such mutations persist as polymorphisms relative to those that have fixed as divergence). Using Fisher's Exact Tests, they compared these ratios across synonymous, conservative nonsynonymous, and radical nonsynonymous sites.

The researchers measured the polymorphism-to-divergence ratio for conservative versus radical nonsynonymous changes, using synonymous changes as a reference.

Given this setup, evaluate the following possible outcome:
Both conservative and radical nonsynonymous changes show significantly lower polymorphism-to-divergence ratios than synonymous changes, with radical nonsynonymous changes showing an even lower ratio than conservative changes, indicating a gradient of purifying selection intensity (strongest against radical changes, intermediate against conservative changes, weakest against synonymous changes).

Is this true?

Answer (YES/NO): NO